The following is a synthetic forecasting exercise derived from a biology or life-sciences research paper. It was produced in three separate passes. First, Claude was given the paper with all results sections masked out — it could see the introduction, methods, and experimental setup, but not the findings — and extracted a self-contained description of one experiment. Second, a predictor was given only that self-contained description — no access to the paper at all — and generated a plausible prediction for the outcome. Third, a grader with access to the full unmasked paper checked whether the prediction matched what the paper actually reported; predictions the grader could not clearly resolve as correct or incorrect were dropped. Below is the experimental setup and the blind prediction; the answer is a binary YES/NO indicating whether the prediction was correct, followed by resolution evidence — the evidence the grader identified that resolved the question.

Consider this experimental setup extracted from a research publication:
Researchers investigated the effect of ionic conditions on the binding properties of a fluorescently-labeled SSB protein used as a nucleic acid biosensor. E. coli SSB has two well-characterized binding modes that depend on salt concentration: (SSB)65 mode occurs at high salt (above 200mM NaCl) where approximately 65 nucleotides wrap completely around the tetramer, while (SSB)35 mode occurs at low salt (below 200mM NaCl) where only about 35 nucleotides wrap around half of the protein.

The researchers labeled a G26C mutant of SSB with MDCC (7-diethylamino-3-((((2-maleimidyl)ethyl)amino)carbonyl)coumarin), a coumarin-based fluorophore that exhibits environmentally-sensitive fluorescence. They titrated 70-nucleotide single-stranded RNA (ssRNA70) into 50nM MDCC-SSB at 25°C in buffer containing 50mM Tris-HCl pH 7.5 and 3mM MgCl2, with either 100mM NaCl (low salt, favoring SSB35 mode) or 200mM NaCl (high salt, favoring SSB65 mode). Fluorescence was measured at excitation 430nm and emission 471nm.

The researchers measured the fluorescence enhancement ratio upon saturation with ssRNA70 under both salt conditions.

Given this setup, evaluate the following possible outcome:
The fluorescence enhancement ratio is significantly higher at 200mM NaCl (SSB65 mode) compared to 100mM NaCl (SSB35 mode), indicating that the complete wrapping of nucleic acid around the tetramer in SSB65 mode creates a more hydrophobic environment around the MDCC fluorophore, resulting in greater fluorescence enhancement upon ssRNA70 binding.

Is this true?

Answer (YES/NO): NO